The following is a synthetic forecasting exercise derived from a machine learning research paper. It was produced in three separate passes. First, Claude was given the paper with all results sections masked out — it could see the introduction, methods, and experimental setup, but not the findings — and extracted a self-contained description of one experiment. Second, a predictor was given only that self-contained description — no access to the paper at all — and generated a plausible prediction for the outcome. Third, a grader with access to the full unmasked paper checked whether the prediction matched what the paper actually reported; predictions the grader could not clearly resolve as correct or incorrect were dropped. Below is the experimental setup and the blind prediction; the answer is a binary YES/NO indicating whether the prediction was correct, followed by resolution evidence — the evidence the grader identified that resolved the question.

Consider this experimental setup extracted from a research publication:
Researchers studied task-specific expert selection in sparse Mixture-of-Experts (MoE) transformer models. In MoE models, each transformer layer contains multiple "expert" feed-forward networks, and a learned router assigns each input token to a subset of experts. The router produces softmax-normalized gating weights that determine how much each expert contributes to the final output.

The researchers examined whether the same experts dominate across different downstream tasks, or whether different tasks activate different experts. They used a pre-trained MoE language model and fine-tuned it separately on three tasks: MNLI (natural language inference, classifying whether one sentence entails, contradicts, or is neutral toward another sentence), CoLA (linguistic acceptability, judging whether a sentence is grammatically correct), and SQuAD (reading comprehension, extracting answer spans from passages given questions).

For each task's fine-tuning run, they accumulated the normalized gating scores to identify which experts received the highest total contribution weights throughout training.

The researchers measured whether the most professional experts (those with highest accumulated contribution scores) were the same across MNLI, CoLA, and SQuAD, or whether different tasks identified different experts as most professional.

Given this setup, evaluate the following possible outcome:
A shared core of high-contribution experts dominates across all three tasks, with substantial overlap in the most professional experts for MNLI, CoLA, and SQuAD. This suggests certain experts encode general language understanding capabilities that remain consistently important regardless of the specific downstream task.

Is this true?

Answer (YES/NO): NO